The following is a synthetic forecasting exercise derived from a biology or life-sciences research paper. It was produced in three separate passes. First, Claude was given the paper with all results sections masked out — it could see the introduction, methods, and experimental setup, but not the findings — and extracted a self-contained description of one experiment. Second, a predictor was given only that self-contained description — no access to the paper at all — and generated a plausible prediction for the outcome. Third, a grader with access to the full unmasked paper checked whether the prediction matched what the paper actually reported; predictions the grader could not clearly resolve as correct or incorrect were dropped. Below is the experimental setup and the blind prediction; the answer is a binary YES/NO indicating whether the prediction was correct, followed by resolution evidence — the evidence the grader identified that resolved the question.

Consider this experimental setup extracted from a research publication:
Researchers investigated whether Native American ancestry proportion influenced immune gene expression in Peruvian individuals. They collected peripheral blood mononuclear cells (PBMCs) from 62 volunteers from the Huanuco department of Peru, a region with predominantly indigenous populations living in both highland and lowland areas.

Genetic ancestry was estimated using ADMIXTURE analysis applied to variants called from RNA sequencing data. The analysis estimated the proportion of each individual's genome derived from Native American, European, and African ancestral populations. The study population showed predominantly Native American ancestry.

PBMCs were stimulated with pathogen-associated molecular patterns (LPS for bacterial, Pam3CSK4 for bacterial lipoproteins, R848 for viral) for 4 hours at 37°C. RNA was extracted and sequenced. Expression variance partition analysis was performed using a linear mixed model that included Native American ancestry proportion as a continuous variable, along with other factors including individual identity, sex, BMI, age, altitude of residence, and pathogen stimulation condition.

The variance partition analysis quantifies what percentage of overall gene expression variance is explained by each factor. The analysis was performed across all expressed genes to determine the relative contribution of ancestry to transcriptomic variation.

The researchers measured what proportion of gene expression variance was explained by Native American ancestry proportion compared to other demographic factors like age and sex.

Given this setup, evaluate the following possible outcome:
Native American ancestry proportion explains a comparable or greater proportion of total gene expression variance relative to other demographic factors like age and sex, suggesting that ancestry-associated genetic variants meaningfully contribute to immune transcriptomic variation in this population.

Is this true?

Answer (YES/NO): NO